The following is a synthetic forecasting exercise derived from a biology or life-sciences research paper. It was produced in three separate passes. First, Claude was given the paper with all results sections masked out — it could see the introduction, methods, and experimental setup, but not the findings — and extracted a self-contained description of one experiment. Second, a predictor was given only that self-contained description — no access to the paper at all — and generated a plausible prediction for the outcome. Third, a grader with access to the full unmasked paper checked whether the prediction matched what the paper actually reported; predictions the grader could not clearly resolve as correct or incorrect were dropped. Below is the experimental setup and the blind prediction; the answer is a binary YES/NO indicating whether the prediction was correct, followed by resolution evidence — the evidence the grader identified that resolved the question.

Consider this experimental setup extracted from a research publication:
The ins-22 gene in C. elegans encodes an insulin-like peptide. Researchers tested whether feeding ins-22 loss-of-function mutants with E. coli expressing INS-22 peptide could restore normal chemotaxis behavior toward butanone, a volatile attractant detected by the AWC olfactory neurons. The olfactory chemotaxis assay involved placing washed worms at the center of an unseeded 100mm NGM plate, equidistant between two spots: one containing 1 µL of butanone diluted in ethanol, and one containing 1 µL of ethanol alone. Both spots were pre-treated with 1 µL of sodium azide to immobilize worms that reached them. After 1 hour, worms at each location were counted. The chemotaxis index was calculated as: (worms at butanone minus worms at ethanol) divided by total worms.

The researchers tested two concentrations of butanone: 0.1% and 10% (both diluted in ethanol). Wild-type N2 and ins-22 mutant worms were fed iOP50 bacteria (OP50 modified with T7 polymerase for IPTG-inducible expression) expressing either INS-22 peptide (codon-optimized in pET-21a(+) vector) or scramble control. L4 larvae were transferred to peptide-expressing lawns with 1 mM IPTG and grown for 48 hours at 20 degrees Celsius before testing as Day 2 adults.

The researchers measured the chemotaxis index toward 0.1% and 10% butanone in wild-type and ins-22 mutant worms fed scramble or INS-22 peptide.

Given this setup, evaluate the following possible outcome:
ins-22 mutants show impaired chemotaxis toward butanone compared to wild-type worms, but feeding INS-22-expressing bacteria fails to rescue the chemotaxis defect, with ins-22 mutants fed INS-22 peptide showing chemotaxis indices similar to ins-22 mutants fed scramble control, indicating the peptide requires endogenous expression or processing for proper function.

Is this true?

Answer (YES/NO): NO